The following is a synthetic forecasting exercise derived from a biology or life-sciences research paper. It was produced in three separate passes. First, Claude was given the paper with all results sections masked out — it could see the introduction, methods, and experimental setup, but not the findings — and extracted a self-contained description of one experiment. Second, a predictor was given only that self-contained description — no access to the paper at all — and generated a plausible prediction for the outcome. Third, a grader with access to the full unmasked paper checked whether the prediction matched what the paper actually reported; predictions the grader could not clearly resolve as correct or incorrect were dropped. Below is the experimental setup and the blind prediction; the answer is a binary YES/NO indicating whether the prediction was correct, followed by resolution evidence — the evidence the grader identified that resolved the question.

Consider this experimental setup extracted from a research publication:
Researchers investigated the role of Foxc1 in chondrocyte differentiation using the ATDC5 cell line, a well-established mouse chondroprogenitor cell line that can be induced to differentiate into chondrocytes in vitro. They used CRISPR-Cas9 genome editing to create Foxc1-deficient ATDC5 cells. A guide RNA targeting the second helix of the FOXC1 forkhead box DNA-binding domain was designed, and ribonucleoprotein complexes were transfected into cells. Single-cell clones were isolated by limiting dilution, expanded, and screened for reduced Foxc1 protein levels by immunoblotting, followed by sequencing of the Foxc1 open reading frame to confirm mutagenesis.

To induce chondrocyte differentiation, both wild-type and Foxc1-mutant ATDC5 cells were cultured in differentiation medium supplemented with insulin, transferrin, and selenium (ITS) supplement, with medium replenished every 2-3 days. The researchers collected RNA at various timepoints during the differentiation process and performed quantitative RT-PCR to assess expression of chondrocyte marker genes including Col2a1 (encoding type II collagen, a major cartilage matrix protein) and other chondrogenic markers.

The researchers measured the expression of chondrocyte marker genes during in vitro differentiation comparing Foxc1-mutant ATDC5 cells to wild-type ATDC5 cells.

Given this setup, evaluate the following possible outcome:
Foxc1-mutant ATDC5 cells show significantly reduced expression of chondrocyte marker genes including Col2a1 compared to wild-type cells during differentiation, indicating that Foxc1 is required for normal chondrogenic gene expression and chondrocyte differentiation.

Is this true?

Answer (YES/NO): YES